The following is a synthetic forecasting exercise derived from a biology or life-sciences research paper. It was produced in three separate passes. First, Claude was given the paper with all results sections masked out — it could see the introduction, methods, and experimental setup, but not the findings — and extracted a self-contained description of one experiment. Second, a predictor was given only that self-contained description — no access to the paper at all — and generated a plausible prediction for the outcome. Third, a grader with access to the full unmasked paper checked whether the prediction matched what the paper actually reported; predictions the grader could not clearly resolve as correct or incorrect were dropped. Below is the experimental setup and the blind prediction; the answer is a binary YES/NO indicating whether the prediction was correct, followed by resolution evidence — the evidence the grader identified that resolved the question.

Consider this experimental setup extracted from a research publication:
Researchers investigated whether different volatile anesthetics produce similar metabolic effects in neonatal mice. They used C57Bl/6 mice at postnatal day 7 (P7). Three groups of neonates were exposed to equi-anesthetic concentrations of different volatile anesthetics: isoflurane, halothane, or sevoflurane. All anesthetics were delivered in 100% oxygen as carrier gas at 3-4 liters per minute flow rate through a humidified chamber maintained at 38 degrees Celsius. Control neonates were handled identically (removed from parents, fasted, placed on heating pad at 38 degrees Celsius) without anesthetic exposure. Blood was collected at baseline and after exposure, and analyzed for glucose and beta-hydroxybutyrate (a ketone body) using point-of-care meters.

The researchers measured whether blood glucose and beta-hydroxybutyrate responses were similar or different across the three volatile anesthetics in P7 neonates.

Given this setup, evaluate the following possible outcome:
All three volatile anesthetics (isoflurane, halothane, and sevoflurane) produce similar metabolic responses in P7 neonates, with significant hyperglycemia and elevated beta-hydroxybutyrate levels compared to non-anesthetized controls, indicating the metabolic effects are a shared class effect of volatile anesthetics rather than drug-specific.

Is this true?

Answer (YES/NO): NO